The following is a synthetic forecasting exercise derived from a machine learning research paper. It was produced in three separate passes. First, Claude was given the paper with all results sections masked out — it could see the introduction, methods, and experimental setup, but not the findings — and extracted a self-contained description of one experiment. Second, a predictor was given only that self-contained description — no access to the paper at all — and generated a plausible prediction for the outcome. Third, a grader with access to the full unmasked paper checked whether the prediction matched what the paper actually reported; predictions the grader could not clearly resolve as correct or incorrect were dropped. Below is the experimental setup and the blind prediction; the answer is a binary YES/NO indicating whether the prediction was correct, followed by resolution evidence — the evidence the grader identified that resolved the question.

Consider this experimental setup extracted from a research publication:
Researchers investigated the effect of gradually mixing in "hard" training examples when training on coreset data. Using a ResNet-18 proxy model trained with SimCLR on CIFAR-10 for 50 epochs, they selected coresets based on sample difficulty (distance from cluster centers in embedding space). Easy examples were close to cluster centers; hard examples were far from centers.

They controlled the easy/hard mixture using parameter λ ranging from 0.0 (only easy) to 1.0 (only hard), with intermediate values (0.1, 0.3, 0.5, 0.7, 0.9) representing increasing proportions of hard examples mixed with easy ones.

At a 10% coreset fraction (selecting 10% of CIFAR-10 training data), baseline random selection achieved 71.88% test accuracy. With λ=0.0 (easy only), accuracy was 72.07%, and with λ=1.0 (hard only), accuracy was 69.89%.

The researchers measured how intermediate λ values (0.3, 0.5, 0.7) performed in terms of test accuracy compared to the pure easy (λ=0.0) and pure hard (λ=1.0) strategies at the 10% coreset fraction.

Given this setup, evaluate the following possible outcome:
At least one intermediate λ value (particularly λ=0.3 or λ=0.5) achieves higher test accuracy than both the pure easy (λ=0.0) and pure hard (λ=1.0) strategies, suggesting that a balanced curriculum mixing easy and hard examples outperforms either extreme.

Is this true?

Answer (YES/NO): YES